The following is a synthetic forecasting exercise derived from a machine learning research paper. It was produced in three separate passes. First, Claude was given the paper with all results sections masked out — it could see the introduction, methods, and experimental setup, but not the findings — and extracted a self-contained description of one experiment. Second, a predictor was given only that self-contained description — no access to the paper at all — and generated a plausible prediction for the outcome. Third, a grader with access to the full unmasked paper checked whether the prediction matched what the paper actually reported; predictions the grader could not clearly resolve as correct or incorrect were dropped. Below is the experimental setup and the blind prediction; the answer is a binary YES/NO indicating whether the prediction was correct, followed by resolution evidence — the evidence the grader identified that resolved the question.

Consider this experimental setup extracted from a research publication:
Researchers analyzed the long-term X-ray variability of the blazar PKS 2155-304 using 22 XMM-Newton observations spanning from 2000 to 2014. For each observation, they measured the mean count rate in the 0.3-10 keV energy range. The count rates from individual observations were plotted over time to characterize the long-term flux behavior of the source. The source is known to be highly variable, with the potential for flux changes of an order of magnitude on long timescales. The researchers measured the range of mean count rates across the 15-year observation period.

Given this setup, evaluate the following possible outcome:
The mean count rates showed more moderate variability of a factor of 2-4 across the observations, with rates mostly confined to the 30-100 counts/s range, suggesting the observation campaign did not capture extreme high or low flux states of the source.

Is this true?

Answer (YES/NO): NO